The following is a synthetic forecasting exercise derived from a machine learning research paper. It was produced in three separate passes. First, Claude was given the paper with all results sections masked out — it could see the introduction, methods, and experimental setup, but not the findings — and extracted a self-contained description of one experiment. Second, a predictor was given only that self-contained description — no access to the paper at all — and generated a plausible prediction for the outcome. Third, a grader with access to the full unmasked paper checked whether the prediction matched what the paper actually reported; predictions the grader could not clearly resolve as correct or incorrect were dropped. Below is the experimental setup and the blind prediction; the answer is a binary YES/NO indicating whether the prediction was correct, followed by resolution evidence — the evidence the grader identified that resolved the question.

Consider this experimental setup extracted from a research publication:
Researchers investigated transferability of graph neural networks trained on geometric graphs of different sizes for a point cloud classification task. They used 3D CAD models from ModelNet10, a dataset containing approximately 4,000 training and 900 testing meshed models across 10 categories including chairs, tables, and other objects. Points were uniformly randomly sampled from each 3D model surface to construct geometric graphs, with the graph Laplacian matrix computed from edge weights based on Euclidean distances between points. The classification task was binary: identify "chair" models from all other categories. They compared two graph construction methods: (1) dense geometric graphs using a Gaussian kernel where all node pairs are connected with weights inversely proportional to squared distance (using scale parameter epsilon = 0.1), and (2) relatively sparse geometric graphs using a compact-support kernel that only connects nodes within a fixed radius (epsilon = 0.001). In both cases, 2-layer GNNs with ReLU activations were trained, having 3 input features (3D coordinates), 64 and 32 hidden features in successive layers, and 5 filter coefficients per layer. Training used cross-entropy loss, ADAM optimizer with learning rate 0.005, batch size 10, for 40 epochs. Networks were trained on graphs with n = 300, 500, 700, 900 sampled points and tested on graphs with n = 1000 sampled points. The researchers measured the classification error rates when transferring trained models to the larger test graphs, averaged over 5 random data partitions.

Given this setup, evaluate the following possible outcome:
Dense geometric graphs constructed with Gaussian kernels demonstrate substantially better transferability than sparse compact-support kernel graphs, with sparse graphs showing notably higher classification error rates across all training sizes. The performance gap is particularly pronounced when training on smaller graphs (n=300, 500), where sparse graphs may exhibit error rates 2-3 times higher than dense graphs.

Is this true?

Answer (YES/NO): NO